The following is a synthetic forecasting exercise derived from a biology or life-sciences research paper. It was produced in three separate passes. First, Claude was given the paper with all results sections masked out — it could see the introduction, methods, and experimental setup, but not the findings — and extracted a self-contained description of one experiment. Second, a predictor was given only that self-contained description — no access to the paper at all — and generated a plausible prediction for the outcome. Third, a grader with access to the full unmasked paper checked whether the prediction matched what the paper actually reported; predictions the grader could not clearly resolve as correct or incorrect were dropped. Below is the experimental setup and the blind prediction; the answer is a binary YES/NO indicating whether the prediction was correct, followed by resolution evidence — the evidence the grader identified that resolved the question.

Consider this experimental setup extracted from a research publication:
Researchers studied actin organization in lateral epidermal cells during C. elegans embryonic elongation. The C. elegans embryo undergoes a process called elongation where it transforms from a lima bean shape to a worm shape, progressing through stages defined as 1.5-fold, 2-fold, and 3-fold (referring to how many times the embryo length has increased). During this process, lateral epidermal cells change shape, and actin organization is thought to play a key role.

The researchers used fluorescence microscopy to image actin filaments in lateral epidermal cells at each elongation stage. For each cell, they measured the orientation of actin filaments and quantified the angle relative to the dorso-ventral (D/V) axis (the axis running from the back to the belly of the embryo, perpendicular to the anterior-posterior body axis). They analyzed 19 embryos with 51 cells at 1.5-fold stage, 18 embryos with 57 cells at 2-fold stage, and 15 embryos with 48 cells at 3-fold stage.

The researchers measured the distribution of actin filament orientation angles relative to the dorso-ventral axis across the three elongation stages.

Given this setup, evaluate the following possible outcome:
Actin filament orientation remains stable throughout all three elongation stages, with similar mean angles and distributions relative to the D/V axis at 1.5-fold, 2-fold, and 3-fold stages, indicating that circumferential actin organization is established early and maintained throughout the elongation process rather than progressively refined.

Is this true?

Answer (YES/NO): NO